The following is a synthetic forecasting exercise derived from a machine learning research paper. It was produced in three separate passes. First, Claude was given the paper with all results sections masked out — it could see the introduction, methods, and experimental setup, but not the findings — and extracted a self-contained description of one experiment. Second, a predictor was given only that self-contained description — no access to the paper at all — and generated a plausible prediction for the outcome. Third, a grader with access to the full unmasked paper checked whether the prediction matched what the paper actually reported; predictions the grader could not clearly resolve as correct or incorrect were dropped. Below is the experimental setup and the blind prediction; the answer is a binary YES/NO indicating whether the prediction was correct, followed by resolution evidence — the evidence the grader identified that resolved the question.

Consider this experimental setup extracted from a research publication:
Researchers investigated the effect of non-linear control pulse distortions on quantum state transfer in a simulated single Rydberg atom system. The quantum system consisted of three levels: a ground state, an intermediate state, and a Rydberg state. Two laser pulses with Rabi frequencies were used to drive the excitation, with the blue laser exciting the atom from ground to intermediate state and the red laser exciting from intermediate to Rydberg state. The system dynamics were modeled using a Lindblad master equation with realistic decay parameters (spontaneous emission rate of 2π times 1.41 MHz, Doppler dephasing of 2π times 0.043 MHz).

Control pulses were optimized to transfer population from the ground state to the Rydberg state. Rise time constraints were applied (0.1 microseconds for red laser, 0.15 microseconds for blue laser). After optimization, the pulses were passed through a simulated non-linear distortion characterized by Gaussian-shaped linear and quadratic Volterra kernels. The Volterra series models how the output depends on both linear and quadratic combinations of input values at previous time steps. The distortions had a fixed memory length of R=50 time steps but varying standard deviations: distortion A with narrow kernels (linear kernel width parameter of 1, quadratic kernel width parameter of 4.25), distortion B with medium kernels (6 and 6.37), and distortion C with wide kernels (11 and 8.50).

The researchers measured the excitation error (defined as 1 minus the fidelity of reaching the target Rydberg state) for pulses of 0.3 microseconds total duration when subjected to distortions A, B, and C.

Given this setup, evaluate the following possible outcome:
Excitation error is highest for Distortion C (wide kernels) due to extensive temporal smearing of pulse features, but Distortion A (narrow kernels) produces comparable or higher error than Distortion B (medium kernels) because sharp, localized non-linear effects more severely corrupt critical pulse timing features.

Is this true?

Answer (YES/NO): NO